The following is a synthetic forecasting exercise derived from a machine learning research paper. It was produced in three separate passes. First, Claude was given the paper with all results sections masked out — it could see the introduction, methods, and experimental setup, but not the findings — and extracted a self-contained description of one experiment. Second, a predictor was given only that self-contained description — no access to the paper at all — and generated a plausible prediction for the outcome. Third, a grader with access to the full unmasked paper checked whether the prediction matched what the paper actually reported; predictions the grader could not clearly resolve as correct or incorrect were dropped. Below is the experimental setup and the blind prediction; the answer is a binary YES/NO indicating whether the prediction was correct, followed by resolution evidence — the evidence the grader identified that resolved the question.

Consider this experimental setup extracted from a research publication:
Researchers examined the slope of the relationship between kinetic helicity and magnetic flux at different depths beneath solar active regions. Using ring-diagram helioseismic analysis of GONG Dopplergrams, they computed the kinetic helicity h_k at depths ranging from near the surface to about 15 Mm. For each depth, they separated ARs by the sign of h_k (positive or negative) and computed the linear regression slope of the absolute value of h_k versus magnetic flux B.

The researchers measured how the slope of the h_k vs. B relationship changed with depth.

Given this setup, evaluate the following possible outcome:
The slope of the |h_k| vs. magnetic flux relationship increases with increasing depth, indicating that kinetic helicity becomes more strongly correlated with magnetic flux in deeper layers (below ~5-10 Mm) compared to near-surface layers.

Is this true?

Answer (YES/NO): YES